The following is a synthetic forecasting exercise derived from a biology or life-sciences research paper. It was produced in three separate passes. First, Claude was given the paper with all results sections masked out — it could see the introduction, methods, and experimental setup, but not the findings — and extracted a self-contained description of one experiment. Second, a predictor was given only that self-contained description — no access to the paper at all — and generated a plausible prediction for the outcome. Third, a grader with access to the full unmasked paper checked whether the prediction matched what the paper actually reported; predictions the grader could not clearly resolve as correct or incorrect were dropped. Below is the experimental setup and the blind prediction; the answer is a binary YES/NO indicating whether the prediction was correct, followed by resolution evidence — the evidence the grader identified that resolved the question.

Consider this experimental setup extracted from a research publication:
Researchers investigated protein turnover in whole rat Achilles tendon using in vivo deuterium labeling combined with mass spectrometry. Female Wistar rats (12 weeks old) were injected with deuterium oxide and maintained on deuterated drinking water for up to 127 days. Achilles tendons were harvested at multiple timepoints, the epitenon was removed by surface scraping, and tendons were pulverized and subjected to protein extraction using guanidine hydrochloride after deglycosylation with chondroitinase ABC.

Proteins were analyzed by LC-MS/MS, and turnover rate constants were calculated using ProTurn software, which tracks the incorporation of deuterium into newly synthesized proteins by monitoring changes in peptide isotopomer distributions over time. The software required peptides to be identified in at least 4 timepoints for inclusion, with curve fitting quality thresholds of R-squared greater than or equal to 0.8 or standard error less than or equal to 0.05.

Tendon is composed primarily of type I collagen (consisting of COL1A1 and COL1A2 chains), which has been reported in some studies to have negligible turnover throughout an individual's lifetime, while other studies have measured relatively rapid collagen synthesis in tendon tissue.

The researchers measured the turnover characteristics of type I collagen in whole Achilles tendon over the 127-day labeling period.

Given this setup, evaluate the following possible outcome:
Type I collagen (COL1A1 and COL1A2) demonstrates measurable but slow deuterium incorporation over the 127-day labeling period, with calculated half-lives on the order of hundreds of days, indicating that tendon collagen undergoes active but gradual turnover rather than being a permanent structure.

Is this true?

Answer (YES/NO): YES